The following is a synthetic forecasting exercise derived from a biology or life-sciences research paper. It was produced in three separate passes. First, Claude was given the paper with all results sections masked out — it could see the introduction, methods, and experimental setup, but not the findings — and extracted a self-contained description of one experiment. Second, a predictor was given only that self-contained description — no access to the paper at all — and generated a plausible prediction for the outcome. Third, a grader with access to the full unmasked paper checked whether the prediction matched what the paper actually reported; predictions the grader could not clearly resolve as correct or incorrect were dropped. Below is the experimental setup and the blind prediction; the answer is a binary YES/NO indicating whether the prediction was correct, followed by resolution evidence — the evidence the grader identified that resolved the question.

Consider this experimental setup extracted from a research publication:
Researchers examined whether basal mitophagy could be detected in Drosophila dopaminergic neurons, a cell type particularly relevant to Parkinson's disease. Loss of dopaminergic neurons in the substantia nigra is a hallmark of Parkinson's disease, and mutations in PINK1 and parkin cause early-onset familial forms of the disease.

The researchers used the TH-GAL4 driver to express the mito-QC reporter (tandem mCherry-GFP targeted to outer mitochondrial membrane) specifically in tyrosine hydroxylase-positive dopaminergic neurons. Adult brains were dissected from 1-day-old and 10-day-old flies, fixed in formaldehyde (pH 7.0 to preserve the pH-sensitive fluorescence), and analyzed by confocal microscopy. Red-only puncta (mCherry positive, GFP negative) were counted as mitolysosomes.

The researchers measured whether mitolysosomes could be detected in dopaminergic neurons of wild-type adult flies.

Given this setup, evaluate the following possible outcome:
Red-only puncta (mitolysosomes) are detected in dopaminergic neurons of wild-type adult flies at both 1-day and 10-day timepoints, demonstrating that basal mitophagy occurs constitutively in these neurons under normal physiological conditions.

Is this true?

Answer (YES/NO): YES